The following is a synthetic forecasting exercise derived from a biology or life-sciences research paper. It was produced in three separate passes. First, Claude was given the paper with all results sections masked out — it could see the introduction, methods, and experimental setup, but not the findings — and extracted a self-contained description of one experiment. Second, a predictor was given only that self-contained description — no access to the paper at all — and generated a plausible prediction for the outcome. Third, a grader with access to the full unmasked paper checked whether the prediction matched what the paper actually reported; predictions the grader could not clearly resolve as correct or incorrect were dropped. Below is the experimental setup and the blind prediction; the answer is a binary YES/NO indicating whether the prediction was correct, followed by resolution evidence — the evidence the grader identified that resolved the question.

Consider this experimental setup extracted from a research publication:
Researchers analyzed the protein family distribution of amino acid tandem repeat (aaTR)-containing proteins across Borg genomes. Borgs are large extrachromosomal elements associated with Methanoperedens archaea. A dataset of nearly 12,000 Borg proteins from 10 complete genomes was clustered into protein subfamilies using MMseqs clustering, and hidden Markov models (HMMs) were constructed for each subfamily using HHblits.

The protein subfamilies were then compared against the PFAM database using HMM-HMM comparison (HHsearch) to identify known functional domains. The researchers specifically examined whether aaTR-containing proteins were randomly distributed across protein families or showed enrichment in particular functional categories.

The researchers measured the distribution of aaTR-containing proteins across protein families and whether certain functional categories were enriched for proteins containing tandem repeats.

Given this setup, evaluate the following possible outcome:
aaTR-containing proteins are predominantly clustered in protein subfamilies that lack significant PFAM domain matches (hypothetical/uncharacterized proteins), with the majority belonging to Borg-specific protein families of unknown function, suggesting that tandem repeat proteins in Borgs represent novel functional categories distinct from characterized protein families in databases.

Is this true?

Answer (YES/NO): NO